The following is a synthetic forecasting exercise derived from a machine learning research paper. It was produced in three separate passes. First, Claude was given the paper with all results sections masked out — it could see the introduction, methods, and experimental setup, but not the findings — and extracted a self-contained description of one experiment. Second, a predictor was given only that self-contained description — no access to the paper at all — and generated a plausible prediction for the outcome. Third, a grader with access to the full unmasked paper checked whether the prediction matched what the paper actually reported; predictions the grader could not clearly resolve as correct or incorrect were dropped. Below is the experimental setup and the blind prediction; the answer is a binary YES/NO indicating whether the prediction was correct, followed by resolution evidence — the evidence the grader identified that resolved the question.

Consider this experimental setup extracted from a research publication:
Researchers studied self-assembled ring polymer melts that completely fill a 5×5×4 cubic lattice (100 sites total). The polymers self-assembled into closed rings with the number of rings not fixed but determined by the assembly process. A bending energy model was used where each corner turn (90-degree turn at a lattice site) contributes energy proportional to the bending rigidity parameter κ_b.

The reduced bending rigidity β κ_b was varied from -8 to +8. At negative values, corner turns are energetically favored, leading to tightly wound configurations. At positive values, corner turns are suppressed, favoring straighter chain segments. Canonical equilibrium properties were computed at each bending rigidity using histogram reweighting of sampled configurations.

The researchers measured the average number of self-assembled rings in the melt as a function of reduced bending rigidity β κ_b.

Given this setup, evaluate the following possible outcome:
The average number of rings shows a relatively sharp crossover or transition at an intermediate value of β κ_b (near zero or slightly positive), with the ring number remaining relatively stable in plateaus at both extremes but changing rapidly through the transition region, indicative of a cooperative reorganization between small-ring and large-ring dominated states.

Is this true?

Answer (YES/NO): NO